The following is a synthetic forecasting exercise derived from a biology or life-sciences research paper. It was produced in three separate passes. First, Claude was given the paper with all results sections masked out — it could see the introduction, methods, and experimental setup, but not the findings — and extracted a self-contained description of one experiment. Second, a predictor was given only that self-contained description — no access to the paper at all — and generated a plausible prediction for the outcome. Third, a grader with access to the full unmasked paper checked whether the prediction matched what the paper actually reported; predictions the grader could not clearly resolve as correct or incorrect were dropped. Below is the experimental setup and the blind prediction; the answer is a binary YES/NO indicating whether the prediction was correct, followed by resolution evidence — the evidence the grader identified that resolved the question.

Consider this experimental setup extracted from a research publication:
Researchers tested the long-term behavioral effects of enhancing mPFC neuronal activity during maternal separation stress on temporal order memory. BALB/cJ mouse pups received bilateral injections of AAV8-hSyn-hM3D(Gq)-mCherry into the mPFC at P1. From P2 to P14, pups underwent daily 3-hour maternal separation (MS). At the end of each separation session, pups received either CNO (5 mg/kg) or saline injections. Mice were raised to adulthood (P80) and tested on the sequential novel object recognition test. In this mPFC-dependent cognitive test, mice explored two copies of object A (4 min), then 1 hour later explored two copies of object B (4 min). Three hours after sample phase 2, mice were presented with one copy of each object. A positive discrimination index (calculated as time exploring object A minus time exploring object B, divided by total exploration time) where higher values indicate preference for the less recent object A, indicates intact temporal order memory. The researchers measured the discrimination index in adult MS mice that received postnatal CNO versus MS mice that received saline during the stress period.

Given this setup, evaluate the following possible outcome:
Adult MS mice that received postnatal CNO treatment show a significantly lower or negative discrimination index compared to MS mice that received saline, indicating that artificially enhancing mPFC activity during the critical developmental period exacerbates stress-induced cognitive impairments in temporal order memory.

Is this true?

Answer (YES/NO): NO